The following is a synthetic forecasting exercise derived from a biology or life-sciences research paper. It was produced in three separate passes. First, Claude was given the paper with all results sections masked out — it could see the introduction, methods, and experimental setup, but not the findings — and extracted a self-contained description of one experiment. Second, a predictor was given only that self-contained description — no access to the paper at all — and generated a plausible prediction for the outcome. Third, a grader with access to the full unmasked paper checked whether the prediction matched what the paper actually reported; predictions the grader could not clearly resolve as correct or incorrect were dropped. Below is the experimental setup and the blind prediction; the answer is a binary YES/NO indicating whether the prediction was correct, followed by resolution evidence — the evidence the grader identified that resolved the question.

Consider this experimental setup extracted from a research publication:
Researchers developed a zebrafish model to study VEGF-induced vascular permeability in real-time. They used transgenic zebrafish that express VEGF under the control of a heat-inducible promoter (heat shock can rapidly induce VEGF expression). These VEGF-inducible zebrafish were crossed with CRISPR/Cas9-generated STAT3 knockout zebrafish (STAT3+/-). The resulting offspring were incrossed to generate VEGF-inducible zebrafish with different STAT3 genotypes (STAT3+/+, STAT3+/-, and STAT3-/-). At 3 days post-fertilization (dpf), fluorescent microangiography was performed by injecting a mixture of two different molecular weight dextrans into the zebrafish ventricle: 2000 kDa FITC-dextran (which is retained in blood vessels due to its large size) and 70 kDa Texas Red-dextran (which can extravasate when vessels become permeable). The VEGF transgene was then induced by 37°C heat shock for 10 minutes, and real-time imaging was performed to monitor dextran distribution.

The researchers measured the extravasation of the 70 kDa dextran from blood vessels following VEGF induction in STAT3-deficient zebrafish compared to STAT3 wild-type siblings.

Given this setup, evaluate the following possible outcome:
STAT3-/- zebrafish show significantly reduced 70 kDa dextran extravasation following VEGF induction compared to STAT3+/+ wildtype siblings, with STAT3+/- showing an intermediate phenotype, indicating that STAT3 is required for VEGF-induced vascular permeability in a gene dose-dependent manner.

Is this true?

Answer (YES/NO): NO